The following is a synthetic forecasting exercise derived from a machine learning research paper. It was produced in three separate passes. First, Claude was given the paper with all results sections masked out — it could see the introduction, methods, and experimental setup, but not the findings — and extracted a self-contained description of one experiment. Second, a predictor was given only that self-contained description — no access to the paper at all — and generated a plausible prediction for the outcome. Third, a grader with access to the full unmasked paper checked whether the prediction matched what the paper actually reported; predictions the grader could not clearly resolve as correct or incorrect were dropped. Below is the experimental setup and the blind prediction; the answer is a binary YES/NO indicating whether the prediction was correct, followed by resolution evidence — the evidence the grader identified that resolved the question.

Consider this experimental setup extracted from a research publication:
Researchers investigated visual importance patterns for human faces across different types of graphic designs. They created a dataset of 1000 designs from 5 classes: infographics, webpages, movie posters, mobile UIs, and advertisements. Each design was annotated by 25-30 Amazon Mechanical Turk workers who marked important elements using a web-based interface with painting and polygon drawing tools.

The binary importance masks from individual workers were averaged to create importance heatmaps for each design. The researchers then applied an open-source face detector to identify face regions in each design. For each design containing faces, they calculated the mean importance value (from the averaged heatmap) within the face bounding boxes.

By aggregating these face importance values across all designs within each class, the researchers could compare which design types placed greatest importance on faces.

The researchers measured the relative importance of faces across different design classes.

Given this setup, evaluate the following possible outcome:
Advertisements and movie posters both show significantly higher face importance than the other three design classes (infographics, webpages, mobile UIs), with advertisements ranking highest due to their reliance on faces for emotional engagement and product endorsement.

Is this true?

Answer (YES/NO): NO